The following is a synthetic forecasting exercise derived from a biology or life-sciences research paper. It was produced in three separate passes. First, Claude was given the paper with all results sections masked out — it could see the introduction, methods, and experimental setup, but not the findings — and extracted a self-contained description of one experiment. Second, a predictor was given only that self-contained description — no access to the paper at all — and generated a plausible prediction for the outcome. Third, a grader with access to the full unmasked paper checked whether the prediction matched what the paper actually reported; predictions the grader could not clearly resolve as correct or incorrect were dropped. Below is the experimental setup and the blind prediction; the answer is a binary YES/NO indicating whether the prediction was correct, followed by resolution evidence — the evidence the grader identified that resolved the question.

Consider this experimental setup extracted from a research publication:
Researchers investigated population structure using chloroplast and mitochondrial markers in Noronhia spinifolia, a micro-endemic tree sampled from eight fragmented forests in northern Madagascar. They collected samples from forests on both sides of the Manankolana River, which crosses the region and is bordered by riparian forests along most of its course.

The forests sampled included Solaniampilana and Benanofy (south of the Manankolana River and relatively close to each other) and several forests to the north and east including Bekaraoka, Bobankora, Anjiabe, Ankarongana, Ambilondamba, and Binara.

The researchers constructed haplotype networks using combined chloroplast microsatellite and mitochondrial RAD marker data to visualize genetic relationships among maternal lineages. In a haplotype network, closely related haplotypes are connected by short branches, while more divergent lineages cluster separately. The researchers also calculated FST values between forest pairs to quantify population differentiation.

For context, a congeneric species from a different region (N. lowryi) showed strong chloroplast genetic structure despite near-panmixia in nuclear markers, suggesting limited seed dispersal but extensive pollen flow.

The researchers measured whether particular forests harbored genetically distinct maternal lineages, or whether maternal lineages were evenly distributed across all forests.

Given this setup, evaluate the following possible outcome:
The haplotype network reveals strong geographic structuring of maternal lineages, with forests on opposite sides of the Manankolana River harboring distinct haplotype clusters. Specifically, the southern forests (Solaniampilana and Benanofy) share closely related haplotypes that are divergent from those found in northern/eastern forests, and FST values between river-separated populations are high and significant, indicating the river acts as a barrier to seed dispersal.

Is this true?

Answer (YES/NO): NO